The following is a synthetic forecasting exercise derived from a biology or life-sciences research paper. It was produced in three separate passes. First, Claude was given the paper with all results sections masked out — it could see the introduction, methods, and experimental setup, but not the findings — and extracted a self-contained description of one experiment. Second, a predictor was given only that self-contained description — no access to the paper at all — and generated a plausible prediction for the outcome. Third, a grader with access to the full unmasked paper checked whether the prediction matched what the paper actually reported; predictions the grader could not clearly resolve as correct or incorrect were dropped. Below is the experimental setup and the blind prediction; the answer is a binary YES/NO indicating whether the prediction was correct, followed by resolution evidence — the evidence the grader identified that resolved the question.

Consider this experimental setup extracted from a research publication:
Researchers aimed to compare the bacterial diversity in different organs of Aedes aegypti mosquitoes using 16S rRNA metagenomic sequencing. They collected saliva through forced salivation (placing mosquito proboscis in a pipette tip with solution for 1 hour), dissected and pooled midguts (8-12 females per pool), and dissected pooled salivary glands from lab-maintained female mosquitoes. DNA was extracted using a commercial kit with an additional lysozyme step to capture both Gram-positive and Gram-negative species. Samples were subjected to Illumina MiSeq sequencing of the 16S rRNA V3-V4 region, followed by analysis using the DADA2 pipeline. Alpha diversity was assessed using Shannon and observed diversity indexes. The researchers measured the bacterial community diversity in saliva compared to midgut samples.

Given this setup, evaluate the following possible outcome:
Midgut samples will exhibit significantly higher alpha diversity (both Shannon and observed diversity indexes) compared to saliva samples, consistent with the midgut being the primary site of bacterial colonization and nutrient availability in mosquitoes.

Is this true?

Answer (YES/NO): NO